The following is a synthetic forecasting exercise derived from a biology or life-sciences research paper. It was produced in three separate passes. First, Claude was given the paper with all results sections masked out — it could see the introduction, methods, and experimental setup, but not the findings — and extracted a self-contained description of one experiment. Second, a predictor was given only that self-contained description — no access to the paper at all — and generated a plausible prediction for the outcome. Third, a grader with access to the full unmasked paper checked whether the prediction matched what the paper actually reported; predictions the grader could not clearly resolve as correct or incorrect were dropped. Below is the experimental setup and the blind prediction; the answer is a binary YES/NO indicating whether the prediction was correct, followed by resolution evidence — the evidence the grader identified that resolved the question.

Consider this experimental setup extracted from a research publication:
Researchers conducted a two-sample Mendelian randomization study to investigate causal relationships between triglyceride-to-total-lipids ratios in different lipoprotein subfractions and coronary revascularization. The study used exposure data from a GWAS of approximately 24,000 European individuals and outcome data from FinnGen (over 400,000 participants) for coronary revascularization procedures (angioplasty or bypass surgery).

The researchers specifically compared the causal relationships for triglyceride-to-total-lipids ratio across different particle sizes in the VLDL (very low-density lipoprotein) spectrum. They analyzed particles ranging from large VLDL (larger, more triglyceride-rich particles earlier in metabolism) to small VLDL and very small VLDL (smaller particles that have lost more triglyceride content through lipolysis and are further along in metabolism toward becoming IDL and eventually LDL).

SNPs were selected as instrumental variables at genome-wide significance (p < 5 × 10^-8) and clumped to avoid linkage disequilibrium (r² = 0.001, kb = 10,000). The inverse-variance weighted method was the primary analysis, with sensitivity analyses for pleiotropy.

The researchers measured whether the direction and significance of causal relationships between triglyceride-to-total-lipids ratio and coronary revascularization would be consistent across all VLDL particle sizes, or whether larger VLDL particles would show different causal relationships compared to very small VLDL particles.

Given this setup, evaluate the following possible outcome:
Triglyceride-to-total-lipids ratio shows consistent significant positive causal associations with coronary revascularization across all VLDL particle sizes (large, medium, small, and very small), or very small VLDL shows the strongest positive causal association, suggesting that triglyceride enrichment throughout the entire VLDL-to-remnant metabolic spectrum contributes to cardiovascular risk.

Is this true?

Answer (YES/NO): NO